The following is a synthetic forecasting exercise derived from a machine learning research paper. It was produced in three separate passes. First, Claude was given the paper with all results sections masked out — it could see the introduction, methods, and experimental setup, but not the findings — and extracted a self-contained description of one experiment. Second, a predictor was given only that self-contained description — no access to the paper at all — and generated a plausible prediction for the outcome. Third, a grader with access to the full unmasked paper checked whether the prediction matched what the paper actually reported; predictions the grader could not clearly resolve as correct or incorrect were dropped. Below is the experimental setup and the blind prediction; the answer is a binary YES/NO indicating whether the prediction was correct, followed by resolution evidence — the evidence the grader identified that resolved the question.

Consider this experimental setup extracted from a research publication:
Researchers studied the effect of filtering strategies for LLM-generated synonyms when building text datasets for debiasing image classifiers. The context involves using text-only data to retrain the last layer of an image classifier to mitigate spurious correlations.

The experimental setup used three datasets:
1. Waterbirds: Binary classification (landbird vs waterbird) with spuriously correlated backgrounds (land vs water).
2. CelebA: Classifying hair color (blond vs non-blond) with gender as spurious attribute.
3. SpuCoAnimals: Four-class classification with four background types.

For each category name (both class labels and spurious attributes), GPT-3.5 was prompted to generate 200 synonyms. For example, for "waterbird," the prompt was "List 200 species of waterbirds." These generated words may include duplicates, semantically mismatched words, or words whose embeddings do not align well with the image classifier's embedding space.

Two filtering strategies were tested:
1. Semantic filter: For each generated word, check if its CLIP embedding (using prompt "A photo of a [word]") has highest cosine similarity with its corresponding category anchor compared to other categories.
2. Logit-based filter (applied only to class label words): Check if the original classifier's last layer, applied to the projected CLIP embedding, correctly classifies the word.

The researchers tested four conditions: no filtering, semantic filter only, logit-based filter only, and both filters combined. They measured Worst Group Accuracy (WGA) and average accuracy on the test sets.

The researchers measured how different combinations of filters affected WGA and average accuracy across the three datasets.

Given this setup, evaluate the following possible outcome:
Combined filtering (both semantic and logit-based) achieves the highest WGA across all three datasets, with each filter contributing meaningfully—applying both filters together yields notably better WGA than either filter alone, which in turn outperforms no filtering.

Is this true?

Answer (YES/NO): NO